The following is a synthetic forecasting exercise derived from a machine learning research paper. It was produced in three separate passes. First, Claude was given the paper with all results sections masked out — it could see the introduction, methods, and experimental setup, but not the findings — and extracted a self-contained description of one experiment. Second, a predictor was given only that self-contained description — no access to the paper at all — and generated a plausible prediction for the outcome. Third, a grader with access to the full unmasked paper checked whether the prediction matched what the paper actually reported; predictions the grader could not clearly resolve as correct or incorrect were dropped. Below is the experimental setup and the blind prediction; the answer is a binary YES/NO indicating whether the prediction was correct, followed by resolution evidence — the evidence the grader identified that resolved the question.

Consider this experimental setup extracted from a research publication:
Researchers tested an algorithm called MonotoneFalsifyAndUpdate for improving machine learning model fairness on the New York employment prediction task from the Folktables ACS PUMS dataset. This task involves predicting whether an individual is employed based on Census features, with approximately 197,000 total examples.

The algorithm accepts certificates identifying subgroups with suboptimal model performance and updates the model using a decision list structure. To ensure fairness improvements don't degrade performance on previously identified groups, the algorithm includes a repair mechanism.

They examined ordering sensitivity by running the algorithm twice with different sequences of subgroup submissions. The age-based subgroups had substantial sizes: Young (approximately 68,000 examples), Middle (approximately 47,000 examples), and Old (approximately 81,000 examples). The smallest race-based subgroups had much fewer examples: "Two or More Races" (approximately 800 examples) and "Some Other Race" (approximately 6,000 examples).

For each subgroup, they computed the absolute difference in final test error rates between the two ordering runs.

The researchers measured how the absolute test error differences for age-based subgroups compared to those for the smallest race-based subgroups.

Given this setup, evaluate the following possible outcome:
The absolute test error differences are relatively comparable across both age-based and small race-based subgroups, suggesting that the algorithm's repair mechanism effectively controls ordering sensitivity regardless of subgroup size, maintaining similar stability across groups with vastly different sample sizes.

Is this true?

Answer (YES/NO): YES